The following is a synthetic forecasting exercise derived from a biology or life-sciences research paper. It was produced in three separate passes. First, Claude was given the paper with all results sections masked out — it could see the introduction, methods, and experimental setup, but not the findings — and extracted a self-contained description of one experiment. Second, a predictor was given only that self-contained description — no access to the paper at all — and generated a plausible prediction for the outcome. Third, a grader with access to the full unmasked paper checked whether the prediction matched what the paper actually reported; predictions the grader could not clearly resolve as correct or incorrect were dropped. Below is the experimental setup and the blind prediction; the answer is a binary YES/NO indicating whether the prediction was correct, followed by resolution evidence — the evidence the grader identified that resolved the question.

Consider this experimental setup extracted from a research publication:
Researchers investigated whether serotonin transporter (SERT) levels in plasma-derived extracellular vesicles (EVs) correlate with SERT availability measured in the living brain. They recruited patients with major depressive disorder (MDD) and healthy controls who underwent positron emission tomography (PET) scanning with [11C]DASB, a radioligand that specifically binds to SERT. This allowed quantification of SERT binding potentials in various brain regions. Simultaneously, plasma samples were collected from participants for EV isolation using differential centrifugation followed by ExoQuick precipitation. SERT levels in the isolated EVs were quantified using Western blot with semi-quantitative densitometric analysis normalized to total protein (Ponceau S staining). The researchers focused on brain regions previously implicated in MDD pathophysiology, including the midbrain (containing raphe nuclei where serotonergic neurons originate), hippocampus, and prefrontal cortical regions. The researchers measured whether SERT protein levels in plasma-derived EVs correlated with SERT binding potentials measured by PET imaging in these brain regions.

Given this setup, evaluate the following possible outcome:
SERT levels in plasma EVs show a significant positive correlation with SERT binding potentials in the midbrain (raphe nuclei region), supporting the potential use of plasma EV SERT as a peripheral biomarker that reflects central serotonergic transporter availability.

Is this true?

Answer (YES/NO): NO